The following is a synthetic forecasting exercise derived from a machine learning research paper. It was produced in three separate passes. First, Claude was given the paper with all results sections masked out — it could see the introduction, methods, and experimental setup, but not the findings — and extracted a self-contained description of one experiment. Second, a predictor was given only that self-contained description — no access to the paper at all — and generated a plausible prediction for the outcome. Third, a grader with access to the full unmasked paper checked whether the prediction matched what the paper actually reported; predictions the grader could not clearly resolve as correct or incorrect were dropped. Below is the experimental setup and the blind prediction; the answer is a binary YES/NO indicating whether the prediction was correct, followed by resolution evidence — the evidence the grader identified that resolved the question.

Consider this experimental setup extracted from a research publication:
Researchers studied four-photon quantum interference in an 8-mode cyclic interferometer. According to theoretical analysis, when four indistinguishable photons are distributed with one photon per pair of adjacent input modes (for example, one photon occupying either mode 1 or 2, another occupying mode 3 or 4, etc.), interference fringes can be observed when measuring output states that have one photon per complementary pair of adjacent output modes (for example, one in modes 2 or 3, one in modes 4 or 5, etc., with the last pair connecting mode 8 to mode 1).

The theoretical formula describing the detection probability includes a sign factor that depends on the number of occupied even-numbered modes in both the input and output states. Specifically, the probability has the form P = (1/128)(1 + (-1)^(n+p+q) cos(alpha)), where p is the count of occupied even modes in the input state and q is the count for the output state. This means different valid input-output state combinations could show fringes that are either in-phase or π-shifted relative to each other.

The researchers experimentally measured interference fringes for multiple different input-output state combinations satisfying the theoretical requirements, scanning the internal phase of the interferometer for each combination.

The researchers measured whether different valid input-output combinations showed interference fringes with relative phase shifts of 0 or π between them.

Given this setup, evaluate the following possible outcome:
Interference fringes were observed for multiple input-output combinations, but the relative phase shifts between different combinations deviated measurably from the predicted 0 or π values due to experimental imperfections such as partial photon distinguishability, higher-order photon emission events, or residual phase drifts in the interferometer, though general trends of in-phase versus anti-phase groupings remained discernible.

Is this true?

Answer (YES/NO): NO